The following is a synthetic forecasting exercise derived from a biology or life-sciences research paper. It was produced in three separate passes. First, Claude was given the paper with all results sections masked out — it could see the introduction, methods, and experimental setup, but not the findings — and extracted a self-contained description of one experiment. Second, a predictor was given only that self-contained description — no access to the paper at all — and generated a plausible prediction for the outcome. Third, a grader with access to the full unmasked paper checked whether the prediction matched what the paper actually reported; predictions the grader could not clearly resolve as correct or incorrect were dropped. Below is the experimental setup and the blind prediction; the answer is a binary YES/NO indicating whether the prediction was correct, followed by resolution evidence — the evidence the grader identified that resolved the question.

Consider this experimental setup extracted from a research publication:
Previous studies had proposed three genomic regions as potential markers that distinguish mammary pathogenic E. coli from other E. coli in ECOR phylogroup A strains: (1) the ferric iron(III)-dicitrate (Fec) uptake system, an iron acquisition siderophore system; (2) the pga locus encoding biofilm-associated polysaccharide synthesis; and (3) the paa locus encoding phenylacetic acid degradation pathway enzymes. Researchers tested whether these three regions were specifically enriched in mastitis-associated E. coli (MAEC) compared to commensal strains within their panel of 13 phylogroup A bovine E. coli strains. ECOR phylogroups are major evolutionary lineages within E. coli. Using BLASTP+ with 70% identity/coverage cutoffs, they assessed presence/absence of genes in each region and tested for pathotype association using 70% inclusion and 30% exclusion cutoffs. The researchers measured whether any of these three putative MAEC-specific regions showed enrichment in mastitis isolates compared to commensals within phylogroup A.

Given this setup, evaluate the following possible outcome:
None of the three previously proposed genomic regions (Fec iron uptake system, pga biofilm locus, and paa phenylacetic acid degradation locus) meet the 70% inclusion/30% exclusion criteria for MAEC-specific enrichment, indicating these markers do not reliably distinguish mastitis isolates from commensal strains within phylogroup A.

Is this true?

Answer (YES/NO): YES